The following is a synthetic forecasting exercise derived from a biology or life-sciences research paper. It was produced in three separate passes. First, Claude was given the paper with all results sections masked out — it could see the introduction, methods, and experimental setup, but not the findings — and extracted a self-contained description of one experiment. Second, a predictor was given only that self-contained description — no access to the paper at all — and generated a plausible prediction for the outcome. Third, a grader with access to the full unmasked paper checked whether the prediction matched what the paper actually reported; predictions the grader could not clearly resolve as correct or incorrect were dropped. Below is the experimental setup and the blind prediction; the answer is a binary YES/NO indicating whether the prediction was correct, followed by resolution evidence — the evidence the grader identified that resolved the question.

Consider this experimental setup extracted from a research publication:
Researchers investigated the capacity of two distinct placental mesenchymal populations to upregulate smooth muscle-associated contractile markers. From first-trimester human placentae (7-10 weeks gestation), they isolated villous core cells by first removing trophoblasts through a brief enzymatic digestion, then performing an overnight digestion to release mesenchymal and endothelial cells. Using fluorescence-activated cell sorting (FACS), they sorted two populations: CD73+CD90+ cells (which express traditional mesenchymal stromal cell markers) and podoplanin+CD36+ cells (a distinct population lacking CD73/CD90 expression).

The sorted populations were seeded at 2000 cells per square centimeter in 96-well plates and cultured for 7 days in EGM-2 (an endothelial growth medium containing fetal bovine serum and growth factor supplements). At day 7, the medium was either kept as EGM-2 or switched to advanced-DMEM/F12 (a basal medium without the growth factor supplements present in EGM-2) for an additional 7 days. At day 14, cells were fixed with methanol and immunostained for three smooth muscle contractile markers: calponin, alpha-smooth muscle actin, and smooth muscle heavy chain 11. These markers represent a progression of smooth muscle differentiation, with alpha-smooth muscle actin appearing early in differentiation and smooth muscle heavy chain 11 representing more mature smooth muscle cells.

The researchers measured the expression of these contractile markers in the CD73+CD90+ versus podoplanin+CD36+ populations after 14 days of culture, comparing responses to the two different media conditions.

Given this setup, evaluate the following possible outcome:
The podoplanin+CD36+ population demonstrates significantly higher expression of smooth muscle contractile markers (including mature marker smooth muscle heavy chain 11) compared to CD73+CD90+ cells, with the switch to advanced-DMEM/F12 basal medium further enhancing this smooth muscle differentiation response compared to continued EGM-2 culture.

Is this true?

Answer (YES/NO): NO